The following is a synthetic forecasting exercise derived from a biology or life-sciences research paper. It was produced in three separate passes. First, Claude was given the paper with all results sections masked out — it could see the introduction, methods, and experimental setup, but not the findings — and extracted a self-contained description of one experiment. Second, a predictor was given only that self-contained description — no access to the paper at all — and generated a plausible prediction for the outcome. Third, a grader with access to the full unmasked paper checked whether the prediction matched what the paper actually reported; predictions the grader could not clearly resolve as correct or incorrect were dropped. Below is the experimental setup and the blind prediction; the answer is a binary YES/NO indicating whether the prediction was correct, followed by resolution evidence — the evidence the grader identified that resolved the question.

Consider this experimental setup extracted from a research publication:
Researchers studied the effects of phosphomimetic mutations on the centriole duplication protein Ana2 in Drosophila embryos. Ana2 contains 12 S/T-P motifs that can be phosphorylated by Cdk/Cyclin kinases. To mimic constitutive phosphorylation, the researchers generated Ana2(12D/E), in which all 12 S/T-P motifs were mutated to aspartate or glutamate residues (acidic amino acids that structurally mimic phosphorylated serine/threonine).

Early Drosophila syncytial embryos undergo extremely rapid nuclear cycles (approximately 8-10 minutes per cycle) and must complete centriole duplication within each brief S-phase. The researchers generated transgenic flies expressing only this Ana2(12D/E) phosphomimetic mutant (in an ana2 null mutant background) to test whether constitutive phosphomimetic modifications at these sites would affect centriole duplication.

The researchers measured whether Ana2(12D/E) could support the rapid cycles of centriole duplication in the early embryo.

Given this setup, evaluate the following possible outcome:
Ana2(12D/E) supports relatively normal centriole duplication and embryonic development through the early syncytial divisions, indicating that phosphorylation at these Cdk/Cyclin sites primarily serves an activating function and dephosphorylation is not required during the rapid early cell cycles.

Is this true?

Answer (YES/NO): NO